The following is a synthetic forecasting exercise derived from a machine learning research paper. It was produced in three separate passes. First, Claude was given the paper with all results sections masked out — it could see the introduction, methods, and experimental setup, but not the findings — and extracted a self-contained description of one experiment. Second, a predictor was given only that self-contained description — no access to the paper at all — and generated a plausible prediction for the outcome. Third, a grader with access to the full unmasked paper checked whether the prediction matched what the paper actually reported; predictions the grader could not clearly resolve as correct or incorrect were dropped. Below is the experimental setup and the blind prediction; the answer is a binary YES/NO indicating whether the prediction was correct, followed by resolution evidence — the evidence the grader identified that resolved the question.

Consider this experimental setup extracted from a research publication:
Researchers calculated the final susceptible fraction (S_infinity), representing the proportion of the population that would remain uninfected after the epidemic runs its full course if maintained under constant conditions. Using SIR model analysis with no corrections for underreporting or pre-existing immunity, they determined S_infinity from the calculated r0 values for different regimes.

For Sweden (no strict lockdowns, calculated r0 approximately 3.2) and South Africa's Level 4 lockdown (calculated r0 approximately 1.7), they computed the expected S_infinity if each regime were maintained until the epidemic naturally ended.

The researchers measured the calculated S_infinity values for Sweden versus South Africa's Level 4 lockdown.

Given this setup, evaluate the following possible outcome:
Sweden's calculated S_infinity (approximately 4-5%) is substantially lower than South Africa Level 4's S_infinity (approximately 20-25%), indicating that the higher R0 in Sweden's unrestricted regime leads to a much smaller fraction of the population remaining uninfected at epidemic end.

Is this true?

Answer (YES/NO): NO